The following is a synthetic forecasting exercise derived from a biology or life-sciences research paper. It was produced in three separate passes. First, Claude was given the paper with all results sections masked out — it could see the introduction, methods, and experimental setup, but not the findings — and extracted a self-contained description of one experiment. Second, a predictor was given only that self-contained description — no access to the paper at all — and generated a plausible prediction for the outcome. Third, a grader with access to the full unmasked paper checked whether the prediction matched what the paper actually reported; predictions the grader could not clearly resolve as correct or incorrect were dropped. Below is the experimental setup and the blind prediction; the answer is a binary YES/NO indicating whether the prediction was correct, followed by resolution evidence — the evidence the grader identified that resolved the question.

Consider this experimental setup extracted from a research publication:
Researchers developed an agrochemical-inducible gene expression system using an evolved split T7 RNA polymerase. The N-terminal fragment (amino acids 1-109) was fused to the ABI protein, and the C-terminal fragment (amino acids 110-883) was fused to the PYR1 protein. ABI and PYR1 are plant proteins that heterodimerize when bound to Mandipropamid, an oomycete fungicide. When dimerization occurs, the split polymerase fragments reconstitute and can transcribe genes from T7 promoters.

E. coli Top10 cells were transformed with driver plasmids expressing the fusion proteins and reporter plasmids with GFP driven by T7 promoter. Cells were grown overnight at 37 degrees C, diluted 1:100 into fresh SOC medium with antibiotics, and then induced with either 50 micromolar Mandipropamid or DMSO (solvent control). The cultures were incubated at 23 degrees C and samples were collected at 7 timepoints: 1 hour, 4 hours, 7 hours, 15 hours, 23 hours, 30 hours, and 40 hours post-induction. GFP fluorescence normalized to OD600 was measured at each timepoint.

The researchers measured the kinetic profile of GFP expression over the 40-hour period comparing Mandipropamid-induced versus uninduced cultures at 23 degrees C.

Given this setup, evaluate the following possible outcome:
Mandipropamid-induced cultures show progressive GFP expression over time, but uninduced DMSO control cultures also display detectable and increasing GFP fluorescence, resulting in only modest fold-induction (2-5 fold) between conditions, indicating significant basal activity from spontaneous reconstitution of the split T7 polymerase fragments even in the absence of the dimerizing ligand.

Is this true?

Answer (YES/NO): YES